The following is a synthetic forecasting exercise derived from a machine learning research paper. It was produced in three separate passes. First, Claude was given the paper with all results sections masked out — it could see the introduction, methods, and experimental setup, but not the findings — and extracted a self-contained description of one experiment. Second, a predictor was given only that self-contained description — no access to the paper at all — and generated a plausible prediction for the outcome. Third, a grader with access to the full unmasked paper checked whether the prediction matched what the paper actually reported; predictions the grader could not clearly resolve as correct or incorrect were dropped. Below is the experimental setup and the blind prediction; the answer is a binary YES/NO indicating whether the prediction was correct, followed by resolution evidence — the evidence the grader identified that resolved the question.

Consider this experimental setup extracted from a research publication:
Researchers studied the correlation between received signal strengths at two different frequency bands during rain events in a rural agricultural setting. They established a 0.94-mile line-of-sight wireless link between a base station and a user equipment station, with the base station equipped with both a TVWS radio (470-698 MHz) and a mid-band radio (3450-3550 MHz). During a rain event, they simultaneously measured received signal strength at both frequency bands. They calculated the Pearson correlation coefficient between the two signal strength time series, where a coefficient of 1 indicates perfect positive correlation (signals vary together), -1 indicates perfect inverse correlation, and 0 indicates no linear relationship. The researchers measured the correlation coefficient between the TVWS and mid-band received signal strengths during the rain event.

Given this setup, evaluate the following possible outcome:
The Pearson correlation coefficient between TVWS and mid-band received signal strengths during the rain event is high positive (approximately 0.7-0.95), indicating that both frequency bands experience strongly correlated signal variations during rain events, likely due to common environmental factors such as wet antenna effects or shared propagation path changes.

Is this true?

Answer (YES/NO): NO